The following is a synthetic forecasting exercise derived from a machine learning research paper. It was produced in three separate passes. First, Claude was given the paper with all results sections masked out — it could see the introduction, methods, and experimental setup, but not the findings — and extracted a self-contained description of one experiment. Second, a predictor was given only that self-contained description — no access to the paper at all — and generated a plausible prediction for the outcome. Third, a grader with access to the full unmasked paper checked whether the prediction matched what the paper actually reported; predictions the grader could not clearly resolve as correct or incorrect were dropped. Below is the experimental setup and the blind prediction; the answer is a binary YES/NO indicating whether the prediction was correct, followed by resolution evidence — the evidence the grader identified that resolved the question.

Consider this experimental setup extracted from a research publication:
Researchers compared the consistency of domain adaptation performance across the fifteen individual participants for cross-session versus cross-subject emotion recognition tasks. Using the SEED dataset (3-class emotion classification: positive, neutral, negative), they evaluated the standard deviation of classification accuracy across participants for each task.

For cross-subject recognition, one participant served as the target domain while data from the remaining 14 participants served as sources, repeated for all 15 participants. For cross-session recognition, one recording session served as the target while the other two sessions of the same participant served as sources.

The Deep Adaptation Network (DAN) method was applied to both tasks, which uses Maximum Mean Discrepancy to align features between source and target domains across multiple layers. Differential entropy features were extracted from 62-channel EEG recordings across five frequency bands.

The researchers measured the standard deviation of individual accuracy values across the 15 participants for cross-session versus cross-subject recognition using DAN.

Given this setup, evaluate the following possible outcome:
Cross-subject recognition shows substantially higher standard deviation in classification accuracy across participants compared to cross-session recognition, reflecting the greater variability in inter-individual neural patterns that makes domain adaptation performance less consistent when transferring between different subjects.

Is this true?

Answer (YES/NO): NO